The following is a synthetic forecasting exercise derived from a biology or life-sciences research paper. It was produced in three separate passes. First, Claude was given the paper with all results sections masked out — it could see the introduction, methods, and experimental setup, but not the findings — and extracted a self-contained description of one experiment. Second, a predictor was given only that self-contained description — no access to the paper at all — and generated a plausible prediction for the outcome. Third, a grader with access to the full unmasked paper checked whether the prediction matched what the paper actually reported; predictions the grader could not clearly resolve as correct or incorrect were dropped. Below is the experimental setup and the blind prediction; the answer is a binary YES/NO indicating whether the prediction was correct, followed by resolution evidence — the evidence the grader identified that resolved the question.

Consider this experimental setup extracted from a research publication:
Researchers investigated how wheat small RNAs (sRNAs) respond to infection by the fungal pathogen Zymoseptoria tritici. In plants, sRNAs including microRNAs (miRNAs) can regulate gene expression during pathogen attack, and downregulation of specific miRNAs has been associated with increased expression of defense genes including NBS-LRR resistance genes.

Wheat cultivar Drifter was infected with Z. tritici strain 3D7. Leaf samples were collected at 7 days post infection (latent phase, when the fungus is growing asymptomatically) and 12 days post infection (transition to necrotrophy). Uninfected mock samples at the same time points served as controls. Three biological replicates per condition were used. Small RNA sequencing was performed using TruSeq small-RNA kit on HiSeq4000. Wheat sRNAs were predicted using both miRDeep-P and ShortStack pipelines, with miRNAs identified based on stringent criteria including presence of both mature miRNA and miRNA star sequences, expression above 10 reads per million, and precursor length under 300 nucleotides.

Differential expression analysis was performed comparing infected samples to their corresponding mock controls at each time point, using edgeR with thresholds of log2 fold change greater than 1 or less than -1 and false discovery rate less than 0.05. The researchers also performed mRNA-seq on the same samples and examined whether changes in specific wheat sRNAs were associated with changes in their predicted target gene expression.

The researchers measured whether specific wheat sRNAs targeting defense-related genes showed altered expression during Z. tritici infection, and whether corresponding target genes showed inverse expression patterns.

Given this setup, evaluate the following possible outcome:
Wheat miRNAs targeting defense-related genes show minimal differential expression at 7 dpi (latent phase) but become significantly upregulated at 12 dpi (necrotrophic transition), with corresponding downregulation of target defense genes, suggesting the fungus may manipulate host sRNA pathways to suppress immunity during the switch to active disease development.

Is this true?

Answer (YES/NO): NO